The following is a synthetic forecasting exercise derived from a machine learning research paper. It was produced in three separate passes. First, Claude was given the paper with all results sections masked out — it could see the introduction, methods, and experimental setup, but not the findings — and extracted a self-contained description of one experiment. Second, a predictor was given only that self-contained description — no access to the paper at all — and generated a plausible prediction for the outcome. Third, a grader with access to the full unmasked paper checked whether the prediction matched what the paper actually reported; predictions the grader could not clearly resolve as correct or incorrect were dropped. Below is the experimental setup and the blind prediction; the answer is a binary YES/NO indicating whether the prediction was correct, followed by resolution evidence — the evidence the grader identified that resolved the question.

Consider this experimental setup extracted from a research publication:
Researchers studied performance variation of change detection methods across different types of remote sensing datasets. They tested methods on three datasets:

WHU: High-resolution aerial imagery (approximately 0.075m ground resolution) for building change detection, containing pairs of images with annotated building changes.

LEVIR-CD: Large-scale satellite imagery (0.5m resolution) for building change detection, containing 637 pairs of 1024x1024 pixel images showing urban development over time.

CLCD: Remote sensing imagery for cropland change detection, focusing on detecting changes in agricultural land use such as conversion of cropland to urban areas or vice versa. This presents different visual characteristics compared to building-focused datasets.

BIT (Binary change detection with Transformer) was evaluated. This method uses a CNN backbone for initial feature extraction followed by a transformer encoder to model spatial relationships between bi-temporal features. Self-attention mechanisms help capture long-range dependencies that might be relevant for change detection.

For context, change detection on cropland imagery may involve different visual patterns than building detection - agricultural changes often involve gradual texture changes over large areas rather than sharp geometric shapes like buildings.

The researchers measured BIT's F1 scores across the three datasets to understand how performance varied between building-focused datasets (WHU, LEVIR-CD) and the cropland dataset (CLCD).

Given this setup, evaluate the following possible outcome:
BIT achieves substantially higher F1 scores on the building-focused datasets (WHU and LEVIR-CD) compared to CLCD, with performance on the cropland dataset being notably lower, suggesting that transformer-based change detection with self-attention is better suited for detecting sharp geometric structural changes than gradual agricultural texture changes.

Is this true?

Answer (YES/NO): YES